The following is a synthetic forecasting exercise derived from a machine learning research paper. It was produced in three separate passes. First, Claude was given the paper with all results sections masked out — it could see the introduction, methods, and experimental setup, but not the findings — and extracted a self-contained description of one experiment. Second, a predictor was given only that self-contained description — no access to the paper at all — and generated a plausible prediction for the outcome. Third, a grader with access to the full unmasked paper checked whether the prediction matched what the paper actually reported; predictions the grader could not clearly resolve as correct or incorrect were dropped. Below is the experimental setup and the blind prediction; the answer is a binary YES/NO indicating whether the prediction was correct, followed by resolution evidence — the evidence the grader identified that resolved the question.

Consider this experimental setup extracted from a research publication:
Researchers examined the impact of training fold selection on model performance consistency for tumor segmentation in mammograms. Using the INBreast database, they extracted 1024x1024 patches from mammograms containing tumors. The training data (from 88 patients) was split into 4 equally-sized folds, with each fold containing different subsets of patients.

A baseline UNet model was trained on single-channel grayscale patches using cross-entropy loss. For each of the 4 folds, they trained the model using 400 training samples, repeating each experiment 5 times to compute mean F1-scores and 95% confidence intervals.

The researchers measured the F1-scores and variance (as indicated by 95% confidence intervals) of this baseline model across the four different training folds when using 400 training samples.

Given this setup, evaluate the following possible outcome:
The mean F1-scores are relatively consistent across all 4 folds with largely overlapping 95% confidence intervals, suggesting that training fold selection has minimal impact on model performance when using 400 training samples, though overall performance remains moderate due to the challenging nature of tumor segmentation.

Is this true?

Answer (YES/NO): NO